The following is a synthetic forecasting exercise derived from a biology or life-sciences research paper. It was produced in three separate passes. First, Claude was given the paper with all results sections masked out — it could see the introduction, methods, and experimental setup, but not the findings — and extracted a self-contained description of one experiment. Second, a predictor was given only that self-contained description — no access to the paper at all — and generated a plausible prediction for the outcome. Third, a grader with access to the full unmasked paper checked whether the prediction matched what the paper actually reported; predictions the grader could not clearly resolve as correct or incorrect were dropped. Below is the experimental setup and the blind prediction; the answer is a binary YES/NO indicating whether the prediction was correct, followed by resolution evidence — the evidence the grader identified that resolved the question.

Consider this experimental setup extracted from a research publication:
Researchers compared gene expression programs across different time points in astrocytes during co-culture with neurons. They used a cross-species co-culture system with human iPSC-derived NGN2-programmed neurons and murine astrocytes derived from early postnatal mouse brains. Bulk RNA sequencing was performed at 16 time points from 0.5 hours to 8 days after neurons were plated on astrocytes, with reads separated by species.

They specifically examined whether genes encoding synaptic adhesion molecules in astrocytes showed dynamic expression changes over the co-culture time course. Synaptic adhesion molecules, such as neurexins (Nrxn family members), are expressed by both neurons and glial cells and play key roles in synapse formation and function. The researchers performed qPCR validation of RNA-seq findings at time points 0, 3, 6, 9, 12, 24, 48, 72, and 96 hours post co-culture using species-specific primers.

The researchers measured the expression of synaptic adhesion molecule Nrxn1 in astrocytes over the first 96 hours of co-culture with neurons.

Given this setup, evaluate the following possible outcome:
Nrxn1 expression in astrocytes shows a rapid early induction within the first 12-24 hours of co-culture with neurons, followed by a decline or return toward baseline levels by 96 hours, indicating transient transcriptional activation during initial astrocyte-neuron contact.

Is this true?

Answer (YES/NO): NO